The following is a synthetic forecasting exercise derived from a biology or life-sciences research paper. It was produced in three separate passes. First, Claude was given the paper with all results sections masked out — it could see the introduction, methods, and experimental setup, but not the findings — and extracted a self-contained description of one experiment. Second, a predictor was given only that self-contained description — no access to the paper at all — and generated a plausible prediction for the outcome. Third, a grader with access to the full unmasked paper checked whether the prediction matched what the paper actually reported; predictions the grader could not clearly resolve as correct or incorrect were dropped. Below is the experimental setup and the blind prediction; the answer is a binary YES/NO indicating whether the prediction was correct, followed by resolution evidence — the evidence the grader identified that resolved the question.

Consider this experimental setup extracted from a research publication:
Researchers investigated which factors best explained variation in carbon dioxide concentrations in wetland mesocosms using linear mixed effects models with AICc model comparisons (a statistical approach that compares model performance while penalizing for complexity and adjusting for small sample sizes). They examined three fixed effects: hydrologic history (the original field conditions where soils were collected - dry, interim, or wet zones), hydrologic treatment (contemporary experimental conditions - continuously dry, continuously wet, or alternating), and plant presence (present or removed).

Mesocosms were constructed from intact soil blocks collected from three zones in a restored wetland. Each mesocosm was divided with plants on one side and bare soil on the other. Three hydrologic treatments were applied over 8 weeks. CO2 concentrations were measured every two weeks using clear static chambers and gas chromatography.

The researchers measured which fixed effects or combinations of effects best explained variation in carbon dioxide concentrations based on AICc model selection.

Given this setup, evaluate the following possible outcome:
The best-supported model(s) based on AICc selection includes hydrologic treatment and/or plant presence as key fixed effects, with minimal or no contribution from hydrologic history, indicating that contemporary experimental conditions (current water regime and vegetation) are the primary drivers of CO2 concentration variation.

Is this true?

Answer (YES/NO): YES